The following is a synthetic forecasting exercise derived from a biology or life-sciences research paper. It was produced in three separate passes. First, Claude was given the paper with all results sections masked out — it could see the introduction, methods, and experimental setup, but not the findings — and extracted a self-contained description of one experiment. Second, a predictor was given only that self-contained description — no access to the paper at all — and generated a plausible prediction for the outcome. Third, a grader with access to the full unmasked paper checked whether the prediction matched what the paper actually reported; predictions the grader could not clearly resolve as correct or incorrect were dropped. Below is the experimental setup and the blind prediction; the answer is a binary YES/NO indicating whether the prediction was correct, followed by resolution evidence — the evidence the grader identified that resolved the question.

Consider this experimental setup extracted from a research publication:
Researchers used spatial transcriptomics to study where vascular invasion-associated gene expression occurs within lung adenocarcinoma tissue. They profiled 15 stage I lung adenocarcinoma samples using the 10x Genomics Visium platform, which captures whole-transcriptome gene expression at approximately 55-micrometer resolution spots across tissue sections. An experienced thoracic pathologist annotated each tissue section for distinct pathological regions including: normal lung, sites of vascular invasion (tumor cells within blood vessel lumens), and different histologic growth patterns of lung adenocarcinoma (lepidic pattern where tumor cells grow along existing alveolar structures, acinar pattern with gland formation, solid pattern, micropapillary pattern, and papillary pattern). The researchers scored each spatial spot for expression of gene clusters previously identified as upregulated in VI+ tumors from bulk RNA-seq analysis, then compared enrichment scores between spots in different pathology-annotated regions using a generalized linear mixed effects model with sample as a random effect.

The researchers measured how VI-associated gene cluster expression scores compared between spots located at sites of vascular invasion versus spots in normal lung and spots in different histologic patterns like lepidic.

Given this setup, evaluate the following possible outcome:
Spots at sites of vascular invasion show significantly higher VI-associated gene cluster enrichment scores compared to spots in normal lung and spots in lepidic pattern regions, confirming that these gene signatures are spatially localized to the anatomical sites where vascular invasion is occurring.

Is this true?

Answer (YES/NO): NO